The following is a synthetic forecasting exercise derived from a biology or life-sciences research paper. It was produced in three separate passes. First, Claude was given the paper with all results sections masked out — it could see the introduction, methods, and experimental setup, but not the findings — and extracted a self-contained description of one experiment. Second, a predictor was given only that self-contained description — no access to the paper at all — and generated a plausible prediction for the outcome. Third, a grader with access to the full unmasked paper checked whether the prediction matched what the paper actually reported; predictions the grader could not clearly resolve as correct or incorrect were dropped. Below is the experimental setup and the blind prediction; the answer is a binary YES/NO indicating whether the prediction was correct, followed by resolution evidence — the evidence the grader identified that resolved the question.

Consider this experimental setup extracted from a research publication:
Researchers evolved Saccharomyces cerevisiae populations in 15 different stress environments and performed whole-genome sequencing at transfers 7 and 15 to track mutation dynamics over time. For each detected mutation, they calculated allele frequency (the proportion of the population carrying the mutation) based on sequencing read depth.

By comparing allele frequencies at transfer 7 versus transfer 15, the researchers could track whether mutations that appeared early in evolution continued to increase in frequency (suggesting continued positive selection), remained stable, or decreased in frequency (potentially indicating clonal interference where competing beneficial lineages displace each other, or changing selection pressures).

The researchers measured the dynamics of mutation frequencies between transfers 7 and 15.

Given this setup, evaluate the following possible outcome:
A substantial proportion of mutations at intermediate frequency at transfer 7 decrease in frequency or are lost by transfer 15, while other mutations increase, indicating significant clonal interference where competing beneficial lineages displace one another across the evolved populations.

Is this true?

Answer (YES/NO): YES